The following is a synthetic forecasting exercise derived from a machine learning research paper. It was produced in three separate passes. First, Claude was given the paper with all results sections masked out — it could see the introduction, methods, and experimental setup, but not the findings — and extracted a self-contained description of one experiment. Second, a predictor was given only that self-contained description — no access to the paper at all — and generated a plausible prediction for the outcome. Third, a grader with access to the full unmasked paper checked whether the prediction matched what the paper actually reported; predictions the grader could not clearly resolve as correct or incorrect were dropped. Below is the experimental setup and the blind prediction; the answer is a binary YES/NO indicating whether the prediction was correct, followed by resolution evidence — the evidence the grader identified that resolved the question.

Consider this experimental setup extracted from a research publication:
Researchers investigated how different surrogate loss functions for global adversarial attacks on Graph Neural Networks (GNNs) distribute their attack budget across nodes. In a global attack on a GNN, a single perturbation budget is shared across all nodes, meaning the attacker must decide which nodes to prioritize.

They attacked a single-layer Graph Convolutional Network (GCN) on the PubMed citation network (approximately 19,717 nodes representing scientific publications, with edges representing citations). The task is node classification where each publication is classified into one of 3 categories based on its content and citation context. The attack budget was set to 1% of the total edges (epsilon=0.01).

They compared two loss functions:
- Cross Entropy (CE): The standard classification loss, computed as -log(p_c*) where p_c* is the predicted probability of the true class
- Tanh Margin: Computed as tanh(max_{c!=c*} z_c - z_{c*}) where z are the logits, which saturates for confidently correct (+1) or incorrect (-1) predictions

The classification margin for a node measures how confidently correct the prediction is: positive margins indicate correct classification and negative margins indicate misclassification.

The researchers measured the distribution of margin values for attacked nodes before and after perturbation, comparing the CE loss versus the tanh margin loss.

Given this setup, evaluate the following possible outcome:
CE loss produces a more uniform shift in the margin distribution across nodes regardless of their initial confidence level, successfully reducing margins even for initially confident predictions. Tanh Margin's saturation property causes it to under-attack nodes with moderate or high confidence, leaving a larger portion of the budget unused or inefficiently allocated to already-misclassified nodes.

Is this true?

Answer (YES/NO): NO